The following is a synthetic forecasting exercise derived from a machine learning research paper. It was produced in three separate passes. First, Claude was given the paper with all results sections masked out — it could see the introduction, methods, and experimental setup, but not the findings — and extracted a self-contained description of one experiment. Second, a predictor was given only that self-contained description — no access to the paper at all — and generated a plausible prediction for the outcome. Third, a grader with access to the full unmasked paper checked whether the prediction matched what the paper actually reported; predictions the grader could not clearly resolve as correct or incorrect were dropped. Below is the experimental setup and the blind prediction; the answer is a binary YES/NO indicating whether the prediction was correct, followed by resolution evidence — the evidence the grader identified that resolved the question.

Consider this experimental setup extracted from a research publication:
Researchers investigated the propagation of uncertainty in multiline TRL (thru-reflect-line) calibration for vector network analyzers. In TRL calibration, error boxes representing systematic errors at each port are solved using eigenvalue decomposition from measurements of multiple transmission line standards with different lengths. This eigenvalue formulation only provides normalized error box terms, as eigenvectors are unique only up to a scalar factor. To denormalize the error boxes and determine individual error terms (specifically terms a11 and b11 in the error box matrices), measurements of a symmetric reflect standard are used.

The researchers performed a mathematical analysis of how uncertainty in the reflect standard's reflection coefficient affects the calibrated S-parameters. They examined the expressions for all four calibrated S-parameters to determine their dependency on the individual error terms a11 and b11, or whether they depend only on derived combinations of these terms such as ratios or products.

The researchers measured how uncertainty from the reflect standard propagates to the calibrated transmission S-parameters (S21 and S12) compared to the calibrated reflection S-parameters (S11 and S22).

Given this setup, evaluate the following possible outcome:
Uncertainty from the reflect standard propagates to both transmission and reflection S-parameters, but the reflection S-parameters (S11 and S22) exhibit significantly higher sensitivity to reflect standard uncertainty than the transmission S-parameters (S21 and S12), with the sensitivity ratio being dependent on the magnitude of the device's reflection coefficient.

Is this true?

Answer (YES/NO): NO